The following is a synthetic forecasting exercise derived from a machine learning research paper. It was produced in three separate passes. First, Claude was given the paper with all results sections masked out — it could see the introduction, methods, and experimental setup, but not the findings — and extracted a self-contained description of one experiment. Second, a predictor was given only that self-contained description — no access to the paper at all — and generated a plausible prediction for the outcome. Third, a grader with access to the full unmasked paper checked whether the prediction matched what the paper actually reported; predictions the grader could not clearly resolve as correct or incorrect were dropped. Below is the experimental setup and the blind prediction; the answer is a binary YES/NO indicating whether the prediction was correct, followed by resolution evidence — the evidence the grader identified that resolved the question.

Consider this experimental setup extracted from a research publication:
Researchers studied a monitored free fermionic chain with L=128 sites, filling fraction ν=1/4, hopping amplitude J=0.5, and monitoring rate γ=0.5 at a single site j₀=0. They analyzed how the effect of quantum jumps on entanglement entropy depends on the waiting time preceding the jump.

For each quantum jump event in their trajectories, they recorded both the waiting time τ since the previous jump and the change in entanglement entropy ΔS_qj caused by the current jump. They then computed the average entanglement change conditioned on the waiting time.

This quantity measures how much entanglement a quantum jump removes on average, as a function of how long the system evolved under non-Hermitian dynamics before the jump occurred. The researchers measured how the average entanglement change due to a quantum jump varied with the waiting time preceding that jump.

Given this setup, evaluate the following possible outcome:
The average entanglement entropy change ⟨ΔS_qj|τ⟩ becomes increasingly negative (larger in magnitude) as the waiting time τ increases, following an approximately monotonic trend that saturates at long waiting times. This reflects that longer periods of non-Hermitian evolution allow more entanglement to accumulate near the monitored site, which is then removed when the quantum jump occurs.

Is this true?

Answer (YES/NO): NO